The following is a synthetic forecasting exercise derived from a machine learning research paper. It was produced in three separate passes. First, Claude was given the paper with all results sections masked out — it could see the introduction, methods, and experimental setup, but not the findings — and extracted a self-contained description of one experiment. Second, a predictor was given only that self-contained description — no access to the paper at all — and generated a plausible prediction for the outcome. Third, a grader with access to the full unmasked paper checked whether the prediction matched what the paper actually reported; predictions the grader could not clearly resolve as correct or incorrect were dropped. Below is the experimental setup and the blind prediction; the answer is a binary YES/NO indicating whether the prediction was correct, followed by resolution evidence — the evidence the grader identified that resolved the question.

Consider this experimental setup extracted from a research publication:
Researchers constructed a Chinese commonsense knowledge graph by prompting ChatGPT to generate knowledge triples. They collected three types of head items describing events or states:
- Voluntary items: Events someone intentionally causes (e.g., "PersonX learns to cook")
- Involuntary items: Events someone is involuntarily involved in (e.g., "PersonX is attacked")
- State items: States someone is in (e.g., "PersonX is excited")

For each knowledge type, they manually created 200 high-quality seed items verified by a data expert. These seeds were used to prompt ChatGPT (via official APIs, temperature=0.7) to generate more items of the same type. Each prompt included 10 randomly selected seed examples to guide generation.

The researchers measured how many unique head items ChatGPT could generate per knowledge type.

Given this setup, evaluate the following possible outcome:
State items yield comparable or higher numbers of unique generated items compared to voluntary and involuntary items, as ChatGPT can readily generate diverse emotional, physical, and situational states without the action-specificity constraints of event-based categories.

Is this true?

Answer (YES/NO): YES